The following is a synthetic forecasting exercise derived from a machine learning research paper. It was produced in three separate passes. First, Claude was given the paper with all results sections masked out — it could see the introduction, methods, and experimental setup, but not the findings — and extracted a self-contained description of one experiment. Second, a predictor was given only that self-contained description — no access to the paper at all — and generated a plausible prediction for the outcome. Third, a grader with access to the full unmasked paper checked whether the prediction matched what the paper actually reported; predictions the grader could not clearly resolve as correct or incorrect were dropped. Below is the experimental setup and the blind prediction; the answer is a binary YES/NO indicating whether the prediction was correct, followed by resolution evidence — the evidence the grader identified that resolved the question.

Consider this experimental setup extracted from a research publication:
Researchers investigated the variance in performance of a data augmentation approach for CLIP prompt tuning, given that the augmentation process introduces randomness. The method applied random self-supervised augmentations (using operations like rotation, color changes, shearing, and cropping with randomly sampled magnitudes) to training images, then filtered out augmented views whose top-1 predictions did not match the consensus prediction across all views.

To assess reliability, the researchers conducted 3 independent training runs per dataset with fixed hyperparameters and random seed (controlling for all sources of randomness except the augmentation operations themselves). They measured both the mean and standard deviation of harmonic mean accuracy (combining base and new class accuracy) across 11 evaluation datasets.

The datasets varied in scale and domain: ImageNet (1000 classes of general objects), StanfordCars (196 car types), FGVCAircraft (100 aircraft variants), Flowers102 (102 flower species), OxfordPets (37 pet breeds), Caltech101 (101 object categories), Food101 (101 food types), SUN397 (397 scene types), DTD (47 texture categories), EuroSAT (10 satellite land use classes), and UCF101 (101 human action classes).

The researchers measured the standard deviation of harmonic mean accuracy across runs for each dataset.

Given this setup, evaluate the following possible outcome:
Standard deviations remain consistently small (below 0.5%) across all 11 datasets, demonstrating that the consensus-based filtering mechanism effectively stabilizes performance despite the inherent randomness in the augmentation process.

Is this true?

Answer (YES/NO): YES